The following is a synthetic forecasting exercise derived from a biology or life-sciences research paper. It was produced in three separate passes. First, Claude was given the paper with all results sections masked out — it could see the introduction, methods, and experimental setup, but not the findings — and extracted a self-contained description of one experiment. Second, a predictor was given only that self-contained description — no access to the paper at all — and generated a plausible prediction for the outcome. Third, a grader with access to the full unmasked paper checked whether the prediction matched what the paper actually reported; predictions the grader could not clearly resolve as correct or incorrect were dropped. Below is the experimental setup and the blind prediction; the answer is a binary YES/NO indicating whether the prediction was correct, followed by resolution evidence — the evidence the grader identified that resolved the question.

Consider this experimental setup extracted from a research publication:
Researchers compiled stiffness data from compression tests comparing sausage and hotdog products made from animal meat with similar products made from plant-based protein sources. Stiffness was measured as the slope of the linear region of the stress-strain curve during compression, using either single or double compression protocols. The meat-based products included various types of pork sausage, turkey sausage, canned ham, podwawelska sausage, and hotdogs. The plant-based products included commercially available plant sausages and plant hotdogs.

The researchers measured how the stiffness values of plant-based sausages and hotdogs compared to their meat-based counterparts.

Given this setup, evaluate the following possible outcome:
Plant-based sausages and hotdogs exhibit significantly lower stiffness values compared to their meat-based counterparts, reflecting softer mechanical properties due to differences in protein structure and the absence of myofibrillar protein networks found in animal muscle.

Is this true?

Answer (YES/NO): NO